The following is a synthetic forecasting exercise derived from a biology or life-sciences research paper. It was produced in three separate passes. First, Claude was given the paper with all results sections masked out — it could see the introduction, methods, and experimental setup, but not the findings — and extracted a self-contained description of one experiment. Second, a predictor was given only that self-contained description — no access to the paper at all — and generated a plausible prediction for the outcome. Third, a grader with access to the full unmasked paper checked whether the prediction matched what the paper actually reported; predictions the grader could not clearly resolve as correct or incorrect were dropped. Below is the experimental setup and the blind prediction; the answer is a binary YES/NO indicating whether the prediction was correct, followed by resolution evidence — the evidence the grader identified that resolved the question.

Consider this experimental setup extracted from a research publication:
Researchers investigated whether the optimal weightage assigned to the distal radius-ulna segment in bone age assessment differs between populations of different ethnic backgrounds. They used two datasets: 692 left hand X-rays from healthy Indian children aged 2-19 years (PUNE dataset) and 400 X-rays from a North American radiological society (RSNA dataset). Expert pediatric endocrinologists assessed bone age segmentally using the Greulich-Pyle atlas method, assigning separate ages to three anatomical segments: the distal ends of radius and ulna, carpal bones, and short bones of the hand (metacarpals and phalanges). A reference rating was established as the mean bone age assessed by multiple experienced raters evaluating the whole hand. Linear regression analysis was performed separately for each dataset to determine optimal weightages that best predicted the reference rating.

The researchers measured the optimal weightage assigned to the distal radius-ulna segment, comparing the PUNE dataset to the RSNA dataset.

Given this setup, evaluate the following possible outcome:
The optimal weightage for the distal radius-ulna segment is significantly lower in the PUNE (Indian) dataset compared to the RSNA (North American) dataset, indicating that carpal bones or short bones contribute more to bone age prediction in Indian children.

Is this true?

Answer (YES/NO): YES